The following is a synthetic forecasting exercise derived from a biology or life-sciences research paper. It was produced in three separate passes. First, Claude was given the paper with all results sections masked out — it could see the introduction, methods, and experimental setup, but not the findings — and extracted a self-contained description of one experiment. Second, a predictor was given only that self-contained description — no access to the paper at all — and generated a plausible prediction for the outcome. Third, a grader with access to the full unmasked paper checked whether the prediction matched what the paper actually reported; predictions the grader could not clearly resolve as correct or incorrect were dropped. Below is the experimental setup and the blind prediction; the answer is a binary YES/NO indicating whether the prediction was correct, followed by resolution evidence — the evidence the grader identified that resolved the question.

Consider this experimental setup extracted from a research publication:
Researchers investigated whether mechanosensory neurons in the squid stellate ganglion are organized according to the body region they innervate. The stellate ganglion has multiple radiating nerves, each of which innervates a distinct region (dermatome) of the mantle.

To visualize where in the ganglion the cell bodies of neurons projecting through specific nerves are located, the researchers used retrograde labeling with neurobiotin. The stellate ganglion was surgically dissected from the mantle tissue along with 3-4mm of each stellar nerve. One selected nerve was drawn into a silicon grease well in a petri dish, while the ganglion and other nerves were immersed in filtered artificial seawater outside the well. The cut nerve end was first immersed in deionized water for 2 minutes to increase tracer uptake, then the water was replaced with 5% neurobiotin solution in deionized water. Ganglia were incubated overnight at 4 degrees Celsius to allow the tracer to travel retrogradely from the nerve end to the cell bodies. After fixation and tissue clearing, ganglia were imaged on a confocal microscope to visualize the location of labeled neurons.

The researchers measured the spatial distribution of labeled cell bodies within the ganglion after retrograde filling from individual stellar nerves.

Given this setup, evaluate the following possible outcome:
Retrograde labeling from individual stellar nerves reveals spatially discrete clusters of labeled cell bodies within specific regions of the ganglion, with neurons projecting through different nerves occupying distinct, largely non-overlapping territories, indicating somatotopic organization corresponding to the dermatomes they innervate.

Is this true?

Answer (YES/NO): YES